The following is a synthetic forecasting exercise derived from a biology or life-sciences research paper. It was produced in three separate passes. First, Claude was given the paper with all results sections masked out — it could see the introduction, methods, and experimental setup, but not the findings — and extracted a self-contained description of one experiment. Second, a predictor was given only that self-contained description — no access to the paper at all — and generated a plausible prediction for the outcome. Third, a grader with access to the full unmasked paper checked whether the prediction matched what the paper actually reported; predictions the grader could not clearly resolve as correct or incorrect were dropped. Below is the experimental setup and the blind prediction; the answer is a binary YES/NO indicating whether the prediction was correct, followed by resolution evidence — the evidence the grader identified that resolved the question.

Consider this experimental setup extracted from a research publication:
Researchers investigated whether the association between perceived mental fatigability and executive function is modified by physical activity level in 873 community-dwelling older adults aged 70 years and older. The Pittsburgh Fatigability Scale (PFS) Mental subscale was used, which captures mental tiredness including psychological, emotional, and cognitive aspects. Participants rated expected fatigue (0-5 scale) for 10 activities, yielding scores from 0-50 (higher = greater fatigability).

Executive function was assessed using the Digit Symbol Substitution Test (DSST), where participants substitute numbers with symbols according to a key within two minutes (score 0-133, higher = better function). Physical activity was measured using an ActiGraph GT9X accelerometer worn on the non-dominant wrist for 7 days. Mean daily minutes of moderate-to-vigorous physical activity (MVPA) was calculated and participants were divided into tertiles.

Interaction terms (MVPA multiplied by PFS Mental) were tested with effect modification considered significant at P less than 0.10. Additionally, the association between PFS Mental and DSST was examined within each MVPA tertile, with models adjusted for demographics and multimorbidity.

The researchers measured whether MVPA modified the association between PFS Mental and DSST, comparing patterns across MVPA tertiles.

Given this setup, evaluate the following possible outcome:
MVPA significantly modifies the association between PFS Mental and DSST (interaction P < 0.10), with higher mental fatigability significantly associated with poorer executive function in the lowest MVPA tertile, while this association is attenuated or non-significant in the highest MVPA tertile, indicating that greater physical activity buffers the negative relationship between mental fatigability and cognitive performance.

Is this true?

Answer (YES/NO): YES